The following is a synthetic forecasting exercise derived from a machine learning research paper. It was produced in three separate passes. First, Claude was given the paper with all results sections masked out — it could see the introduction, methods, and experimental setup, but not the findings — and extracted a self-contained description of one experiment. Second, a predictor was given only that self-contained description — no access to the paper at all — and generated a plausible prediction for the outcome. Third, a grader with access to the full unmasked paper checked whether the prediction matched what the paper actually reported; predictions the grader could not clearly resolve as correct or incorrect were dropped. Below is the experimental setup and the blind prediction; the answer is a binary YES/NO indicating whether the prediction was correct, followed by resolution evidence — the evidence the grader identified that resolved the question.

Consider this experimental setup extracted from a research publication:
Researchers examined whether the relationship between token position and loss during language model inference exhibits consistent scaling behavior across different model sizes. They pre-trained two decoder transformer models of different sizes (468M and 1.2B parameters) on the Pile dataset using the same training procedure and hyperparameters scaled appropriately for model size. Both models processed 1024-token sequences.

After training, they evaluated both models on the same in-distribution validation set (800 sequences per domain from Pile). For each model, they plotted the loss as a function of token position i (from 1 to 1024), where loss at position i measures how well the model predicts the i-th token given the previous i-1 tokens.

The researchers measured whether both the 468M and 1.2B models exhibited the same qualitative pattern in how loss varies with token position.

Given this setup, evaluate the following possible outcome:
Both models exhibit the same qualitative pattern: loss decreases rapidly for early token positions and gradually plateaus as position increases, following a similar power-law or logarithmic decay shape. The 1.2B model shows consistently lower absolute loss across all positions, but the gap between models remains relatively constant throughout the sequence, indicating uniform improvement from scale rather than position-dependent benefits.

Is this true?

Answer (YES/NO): NO